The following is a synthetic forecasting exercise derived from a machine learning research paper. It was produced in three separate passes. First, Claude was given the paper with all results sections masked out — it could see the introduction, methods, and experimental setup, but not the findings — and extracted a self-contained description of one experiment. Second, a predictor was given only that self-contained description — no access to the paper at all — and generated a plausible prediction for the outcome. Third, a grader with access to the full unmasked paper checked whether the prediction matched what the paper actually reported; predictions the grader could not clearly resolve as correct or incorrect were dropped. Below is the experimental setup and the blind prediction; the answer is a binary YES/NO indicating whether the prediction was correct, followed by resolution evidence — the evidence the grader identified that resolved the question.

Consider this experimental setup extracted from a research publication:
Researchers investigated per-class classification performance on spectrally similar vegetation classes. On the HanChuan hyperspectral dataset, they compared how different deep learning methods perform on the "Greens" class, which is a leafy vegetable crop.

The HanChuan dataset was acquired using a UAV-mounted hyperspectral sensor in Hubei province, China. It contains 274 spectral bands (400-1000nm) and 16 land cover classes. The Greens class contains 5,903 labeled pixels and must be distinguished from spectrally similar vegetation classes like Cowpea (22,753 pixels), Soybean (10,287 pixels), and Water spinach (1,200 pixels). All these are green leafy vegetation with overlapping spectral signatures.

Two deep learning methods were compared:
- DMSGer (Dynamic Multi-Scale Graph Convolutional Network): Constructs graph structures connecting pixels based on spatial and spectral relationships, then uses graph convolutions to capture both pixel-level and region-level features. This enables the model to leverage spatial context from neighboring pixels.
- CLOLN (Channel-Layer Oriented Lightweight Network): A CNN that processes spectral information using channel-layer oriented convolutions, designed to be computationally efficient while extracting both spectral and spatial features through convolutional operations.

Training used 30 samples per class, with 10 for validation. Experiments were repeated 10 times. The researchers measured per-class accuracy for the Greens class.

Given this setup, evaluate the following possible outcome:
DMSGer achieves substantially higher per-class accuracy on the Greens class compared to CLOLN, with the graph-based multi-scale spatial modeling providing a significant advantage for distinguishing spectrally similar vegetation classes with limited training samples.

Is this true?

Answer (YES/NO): YES